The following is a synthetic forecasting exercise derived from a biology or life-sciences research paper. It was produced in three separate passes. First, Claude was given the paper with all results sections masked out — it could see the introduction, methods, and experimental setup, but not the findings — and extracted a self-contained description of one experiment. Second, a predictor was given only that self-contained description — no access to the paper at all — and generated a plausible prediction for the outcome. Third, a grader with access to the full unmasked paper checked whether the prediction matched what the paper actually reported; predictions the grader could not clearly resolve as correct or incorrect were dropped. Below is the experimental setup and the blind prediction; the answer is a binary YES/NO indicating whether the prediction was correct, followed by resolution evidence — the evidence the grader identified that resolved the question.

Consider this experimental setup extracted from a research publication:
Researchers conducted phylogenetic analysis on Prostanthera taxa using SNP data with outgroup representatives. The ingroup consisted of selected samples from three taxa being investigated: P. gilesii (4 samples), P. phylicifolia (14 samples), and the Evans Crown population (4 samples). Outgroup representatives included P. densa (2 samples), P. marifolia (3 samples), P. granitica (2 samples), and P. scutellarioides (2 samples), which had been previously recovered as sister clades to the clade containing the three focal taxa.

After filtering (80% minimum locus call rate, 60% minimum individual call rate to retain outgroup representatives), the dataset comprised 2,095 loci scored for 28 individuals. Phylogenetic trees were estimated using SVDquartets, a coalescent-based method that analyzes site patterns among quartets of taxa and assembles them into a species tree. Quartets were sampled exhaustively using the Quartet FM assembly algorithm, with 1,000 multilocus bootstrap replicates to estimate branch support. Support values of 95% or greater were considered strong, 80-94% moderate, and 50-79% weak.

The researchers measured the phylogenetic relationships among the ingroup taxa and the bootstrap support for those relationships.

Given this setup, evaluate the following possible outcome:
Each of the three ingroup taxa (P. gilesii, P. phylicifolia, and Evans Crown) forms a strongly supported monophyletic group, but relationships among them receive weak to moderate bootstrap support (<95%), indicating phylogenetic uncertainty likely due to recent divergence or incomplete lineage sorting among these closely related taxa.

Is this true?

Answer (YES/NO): NO